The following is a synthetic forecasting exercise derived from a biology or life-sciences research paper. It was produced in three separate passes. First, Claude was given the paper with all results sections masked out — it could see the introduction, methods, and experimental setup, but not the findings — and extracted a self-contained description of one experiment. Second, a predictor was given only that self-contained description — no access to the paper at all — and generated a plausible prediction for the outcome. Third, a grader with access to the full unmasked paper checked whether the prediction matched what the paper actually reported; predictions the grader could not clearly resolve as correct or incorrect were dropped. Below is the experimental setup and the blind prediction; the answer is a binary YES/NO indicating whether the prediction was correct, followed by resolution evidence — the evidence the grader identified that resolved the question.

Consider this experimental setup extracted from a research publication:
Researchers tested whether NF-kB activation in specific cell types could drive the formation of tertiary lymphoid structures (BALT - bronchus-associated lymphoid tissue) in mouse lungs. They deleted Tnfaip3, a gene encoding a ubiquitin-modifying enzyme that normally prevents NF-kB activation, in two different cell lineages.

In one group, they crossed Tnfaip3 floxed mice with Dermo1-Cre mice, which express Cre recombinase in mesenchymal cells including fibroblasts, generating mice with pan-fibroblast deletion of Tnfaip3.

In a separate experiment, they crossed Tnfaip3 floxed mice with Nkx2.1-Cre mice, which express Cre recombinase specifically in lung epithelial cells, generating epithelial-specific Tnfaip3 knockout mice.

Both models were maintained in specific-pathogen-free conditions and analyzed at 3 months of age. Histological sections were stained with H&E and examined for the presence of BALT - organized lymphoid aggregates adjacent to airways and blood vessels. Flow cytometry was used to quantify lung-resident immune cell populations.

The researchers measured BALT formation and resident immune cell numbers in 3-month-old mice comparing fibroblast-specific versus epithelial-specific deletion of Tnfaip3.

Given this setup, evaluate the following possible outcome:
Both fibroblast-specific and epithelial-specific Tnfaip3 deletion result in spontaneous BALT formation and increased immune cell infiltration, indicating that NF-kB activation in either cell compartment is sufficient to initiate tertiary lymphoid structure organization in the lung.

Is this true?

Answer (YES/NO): NO